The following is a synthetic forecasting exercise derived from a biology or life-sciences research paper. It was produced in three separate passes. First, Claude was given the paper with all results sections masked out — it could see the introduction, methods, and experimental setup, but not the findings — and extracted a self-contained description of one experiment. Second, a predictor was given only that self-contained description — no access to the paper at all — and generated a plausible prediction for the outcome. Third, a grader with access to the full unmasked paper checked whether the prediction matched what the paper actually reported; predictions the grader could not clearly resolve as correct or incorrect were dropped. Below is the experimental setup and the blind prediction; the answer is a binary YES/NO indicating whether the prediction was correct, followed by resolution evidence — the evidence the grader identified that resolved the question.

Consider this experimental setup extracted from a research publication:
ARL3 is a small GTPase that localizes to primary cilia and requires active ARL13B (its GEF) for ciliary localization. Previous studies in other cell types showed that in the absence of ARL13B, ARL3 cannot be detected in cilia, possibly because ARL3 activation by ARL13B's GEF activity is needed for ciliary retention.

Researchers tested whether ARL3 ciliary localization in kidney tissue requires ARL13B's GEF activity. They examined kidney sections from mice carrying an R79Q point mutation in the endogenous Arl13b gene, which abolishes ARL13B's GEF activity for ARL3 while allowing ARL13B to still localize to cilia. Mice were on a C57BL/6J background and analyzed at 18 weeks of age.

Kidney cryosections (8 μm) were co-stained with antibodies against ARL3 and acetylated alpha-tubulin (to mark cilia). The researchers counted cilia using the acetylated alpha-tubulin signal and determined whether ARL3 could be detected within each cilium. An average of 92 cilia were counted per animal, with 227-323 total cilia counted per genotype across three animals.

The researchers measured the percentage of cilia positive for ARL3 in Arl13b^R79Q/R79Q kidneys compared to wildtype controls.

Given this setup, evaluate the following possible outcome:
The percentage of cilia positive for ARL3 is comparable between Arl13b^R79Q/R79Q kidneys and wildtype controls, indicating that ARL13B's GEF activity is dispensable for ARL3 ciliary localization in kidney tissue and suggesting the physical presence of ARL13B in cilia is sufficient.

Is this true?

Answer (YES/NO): YES